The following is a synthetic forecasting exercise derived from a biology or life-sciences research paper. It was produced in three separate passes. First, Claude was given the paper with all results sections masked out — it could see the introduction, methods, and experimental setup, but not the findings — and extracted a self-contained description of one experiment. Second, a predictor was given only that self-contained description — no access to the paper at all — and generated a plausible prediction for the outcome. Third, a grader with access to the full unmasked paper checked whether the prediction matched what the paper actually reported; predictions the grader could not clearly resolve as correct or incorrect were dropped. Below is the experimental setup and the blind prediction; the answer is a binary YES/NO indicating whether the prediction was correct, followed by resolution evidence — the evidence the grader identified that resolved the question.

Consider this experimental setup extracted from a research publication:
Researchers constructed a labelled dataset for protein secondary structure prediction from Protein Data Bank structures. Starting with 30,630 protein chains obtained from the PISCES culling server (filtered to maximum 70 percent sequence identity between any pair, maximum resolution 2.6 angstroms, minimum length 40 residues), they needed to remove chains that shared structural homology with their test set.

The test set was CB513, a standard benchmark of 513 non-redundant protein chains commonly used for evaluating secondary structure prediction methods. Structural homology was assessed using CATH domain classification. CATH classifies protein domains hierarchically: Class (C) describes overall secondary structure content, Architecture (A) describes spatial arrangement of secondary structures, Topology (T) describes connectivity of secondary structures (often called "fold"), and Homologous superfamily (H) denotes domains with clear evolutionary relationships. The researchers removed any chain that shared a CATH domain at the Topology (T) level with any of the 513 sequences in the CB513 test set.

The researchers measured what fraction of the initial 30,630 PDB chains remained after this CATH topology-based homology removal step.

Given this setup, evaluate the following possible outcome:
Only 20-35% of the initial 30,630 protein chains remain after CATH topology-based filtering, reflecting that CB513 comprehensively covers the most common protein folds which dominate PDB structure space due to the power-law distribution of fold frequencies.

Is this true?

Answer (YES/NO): YES